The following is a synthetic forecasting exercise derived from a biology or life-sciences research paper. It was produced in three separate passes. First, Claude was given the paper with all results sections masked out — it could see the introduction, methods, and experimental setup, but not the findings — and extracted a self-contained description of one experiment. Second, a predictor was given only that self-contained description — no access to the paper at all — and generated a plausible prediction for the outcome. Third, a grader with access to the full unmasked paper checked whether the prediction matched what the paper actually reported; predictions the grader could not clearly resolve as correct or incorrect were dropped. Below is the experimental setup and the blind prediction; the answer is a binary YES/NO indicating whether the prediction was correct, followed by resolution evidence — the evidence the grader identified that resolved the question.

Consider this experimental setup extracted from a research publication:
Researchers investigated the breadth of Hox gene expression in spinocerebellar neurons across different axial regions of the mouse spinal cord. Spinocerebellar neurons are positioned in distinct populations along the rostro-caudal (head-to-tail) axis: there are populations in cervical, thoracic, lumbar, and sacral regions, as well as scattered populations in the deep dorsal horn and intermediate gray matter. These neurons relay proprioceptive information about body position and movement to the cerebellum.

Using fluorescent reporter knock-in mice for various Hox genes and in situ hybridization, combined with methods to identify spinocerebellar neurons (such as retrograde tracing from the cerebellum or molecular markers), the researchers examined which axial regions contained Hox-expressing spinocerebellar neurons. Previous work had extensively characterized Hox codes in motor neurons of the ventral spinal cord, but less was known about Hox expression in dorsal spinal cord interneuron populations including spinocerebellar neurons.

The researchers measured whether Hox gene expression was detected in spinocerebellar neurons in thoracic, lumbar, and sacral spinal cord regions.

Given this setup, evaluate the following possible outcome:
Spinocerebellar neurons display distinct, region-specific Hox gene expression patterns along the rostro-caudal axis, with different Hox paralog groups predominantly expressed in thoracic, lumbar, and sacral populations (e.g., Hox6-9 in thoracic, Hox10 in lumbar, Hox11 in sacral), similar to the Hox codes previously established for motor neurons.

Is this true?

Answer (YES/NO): NO